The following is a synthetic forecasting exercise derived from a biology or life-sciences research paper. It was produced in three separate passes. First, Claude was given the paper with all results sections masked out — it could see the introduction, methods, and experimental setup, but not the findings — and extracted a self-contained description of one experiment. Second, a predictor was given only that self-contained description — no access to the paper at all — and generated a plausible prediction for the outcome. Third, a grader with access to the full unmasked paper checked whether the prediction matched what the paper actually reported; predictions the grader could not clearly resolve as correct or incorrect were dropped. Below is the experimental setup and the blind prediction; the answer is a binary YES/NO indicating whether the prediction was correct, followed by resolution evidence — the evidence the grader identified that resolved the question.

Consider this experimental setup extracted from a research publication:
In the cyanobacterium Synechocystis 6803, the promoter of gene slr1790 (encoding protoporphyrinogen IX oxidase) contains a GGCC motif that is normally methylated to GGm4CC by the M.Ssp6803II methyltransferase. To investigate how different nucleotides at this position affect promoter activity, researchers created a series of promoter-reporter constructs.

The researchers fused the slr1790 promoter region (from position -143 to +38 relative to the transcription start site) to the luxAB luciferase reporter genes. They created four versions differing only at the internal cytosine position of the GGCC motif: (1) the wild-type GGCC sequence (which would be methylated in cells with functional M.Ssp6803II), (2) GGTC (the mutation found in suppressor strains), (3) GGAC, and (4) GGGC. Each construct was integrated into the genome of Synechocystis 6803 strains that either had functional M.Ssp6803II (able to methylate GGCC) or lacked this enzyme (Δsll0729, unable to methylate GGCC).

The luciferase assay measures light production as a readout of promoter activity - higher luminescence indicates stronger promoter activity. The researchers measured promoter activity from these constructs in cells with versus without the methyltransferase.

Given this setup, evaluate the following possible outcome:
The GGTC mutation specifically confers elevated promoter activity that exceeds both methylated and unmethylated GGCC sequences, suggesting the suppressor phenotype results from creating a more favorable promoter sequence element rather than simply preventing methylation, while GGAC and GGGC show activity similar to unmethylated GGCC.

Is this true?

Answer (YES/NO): NO